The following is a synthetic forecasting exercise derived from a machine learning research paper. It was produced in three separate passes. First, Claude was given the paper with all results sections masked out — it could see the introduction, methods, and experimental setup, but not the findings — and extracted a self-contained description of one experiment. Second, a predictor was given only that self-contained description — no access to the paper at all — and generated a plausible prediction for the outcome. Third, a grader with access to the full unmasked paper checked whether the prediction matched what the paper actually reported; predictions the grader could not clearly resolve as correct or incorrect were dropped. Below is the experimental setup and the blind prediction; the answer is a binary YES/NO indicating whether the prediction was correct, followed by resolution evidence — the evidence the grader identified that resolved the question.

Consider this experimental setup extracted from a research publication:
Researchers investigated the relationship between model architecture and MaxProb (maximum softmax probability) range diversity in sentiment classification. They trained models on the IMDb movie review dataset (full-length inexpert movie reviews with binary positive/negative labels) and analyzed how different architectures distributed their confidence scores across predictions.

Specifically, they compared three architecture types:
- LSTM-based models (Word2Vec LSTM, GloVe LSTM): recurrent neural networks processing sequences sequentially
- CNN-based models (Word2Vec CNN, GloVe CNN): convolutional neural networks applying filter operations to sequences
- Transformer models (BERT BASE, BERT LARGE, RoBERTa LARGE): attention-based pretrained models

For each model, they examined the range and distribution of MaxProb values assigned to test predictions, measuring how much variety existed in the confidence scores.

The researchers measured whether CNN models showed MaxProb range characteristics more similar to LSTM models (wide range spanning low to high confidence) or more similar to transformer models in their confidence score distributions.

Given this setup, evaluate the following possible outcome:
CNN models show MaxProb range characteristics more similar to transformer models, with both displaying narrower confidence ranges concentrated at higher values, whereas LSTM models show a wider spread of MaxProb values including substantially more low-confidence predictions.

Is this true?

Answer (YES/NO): YES